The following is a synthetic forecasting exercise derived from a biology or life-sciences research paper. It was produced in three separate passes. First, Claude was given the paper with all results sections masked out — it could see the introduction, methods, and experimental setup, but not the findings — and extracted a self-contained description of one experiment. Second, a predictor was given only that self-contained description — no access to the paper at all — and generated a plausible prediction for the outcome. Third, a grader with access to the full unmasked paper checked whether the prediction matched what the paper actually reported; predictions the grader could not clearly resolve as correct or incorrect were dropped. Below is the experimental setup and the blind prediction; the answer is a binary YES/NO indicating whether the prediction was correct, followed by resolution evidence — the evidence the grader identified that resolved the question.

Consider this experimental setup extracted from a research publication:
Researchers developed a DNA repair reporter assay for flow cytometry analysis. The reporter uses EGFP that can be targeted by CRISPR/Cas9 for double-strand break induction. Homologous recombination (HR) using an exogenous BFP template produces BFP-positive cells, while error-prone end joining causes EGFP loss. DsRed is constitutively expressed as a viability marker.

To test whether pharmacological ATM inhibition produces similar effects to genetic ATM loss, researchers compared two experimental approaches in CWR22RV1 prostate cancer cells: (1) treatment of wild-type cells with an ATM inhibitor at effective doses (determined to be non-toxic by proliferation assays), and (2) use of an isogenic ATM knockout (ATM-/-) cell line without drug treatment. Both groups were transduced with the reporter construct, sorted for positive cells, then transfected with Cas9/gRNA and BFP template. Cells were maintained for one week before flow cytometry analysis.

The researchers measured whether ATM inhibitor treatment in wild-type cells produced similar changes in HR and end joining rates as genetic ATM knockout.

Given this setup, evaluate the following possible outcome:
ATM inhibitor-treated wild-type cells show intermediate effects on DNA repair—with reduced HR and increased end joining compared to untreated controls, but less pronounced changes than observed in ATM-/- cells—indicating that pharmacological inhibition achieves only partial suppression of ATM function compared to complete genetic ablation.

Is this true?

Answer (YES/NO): NO